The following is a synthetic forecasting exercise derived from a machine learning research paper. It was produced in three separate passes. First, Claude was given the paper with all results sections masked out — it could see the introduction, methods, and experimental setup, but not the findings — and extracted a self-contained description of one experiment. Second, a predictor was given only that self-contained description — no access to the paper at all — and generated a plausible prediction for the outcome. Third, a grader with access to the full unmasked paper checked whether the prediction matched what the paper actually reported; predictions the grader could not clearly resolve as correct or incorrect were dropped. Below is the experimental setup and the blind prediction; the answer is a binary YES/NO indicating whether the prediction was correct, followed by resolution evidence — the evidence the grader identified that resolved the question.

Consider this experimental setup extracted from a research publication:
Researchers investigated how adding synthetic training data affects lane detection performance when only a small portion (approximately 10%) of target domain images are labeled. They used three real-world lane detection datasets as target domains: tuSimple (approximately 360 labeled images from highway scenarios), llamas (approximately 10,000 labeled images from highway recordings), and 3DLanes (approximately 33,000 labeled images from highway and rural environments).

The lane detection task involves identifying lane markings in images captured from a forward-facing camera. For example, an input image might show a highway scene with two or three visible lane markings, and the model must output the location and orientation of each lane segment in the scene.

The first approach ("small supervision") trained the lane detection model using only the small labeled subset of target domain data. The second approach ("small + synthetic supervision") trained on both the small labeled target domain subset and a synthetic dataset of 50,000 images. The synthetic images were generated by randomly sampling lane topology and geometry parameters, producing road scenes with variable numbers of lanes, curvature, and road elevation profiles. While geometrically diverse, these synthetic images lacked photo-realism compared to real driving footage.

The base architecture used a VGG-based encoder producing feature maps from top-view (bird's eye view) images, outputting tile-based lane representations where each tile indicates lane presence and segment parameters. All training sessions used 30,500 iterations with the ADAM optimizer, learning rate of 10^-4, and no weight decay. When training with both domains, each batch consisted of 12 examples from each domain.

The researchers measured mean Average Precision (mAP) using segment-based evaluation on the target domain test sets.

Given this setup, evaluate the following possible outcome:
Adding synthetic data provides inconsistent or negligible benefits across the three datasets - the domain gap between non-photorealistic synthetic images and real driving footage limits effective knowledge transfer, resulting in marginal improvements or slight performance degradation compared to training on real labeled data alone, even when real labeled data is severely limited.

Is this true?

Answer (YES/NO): NO